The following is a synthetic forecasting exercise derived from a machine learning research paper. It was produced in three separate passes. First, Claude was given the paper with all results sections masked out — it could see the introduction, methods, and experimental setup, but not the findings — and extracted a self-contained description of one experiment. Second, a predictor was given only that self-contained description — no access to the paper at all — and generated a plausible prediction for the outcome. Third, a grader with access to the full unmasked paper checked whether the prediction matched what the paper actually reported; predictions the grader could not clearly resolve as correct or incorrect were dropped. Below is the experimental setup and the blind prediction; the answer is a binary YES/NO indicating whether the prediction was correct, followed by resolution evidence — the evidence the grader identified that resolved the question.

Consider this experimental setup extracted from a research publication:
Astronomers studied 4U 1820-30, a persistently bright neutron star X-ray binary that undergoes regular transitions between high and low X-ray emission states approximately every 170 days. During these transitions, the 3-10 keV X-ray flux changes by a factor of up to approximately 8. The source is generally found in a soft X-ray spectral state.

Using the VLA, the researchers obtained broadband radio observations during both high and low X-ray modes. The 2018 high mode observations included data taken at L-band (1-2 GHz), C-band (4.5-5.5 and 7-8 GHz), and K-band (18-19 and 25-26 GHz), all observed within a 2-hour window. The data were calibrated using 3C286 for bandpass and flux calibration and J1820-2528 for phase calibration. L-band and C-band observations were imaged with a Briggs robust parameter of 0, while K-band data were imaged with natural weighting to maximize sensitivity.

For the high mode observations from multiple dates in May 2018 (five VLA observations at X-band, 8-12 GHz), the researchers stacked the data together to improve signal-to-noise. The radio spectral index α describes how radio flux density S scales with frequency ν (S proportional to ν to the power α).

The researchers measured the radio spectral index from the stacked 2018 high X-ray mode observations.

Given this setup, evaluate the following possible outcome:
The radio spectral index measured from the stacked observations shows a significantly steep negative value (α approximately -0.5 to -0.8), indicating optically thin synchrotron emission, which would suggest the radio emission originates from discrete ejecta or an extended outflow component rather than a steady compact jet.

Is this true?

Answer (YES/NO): NO